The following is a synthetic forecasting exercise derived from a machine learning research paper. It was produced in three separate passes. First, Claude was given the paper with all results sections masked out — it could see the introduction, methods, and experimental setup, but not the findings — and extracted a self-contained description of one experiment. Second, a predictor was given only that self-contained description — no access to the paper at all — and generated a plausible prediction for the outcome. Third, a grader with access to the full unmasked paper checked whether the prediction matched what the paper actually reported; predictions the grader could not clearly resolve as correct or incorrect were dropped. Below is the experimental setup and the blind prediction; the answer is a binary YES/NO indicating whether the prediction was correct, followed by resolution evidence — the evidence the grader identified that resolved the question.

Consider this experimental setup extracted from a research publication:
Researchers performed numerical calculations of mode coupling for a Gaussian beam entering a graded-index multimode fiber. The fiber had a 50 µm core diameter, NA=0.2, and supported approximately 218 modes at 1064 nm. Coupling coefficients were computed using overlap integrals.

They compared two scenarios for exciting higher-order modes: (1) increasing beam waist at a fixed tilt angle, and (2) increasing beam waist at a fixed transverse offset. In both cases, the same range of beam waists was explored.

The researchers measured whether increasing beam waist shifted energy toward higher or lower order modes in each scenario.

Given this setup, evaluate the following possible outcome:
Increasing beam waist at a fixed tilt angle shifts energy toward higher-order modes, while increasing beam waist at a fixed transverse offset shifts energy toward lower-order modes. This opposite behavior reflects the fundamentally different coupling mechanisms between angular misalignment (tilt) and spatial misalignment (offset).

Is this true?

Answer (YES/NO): YES